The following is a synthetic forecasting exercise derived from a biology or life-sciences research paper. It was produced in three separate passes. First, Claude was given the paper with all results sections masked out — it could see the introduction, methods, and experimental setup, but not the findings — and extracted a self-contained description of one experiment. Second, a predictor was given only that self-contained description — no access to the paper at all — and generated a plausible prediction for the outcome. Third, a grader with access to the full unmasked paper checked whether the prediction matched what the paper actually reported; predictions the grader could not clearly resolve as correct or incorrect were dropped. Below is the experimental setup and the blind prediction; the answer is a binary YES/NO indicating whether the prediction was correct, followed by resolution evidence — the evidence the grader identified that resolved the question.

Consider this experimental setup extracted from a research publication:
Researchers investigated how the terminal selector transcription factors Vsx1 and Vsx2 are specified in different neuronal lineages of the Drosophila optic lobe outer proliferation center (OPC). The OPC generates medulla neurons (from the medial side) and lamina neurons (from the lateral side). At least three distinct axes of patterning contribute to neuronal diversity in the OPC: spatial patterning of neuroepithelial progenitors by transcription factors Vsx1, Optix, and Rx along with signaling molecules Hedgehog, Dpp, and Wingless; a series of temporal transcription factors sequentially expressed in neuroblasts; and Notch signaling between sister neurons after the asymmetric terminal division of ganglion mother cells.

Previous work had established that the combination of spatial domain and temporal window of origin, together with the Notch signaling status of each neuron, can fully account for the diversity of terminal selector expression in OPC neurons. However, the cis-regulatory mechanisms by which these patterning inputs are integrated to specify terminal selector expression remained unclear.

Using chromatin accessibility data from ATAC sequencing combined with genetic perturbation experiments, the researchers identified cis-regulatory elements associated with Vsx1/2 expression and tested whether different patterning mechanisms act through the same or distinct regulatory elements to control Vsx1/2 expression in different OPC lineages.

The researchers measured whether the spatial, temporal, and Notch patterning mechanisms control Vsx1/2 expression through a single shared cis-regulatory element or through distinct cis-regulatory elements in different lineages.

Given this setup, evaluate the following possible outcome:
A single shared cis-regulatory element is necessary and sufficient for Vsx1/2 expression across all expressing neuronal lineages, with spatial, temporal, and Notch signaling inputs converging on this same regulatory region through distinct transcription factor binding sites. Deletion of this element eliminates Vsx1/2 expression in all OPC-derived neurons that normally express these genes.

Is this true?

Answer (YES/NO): NO